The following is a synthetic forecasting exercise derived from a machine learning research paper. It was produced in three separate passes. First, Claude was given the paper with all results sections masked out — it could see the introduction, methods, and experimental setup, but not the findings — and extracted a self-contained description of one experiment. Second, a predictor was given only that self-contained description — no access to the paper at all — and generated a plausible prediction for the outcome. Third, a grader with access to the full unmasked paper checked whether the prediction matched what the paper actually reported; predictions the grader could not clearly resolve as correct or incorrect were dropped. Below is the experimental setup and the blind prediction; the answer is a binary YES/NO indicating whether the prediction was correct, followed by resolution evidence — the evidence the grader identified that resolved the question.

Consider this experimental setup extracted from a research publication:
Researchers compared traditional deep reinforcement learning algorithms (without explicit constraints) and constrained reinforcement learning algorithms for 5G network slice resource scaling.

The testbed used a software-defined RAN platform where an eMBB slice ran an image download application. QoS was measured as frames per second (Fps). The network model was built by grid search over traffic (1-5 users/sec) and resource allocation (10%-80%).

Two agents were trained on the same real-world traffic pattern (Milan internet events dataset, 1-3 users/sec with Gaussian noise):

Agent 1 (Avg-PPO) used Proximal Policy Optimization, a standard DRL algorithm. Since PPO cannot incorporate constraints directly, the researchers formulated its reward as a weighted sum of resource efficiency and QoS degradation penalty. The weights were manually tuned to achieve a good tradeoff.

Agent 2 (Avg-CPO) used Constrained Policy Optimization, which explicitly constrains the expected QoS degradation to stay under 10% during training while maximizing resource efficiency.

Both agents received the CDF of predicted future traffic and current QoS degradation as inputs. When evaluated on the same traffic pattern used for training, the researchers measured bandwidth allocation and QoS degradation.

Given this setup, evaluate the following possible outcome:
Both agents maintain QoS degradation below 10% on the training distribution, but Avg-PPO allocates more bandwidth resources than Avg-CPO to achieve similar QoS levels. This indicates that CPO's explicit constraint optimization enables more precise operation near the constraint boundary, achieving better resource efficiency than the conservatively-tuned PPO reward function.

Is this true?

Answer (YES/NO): NO